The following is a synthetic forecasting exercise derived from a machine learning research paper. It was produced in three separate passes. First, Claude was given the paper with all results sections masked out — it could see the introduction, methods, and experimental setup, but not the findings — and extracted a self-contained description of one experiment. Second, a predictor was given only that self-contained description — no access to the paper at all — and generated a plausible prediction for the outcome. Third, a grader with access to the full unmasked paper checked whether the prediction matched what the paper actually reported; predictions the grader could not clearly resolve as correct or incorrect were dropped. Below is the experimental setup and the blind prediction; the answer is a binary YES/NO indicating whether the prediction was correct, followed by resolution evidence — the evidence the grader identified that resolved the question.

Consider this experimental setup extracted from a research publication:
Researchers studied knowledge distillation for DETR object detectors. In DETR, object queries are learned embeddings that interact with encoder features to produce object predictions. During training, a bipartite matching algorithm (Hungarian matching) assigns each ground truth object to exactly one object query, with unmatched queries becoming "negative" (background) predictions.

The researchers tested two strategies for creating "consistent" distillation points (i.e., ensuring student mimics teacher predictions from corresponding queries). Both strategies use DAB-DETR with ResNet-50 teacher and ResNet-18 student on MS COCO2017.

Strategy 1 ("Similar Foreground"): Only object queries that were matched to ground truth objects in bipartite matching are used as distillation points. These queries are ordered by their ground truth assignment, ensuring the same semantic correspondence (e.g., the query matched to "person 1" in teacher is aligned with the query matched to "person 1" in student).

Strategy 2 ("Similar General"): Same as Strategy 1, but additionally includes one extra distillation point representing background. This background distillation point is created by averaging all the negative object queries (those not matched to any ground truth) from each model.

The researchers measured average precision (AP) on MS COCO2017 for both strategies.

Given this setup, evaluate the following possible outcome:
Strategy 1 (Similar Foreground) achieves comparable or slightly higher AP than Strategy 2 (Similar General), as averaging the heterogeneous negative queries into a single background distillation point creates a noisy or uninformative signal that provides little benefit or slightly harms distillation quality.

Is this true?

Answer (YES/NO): NO